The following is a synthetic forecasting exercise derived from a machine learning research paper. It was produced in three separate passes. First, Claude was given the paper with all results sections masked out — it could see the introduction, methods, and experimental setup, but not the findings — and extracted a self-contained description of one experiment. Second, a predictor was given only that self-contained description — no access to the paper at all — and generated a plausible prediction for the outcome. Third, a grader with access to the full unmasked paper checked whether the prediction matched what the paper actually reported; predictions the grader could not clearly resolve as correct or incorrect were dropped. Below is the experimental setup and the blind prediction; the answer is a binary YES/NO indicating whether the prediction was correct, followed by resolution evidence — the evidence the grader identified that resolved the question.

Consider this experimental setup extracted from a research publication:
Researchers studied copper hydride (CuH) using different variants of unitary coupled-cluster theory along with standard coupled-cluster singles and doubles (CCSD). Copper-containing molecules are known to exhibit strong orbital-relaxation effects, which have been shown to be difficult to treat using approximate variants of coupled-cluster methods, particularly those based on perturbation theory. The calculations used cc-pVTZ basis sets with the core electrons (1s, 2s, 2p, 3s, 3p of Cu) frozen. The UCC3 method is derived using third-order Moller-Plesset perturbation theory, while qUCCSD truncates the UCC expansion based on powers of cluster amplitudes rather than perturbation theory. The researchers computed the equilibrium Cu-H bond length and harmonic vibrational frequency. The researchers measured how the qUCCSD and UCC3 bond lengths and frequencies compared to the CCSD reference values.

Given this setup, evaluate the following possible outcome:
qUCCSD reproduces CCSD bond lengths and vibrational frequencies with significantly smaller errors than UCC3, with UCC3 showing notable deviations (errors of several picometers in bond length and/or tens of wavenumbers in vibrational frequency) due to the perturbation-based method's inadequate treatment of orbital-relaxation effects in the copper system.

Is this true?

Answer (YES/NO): YES